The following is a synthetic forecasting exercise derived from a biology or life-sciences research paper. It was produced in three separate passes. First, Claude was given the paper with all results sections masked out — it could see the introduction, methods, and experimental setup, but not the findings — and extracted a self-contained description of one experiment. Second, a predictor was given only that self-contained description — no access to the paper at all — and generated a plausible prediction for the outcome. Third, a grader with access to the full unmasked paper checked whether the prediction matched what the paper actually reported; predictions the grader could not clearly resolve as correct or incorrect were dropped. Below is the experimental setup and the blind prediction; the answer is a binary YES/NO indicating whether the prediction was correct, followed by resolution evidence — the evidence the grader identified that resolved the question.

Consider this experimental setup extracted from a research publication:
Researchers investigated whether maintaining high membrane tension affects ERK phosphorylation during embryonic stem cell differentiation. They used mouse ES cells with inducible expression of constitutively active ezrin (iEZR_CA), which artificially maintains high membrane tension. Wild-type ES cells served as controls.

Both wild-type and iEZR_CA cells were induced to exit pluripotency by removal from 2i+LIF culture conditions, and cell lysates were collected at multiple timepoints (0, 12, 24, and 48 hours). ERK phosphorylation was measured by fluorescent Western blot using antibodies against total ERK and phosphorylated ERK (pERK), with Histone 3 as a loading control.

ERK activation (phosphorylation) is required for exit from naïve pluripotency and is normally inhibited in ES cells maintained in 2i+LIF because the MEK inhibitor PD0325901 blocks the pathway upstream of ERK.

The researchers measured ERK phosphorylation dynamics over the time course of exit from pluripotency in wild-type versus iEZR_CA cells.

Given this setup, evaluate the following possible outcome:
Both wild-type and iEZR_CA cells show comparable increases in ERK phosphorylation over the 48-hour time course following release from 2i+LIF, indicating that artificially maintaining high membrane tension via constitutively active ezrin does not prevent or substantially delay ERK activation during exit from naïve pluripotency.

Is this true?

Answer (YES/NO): NO